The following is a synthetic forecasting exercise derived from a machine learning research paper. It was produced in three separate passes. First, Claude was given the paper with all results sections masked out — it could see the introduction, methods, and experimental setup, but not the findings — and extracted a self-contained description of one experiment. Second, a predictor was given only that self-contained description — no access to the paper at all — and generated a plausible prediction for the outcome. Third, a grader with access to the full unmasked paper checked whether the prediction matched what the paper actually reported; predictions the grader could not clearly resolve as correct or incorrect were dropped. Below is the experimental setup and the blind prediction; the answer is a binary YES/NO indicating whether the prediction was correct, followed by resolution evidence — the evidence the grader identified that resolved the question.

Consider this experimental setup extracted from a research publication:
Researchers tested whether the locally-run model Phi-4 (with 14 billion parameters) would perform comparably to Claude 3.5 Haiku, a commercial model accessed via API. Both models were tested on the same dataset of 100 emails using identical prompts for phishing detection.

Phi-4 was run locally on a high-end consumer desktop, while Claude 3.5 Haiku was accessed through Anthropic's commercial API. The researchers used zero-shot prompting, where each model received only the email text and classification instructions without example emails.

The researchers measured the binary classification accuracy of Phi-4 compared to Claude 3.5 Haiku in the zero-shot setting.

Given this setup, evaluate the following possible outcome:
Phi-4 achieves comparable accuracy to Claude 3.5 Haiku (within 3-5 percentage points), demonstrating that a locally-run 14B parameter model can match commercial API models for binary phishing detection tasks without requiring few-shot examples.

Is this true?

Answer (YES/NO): NO